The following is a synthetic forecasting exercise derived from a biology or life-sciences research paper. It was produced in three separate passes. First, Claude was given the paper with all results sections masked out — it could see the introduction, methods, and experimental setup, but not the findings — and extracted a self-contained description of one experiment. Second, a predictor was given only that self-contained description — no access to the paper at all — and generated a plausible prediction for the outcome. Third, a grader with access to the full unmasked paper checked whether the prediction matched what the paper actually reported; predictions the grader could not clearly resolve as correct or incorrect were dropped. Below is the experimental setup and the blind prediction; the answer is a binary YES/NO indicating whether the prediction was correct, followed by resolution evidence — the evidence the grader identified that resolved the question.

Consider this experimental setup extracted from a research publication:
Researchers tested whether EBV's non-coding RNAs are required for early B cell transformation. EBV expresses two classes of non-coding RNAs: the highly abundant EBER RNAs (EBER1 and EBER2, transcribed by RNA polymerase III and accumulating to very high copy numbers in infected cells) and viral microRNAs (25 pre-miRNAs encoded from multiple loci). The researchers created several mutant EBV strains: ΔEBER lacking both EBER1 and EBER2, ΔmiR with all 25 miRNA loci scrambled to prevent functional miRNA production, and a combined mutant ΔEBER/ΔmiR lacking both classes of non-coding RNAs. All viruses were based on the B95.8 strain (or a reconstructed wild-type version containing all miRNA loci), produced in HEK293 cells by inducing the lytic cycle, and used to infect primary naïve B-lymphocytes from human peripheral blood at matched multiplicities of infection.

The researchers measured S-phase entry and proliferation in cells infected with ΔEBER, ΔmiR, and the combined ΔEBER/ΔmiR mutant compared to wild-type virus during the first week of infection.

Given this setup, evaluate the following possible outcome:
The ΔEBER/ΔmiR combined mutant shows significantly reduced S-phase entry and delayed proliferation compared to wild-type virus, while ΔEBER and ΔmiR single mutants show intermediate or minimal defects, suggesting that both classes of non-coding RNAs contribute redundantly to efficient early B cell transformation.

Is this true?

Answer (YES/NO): NO